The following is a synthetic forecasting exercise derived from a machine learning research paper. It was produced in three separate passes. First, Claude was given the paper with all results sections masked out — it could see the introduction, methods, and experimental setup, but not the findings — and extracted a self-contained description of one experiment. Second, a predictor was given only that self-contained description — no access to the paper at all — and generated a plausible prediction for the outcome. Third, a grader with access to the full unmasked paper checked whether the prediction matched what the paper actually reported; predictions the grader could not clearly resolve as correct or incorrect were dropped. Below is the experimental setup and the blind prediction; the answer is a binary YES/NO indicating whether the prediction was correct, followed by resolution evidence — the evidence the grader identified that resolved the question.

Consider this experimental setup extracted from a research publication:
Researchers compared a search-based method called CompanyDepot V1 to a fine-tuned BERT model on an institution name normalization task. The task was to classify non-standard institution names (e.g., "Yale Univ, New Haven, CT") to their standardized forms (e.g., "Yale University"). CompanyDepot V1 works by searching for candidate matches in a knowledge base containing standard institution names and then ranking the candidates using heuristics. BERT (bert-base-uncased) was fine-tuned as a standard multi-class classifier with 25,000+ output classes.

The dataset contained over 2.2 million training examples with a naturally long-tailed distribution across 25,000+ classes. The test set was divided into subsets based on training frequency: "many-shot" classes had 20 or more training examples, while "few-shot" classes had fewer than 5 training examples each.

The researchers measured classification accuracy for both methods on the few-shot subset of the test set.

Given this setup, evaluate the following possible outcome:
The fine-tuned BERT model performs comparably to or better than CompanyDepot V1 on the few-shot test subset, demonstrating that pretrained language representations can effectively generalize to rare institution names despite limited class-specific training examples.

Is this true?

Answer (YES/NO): NO